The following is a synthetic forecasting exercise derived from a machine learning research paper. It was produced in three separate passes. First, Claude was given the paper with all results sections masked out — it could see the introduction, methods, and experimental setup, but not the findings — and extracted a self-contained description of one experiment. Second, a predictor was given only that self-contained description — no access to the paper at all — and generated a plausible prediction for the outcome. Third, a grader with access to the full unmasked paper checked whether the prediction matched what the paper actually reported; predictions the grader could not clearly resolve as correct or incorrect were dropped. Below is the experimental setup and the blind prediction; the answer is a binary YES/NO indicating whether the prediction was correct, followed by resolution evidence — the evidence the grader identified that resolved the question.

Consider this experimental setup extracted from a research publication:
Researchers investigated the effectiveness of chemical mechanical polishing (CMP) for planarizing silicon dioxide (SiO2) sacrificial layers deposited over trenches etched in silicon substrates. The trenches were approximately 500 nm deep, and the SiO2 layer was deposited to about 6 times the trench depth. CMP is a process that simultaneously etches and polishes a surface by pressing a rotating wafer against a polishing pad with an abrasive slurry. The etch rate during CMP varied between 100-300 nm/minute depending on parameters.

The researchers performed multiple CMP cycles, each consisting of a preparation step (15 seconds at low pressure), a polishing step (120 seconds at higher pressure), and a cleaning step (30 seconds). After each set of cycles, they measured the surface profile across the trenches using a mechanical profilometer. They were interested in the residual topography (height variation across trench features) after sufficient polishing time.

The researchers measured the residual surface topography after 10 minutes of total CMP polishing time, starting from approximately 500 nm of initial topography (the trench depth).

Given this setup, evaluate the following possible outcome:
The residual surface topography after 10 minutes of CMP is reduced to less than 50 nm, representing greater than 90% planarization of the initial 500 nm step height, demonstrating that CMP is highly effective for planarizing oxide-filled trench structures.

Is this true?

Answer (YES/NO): YES